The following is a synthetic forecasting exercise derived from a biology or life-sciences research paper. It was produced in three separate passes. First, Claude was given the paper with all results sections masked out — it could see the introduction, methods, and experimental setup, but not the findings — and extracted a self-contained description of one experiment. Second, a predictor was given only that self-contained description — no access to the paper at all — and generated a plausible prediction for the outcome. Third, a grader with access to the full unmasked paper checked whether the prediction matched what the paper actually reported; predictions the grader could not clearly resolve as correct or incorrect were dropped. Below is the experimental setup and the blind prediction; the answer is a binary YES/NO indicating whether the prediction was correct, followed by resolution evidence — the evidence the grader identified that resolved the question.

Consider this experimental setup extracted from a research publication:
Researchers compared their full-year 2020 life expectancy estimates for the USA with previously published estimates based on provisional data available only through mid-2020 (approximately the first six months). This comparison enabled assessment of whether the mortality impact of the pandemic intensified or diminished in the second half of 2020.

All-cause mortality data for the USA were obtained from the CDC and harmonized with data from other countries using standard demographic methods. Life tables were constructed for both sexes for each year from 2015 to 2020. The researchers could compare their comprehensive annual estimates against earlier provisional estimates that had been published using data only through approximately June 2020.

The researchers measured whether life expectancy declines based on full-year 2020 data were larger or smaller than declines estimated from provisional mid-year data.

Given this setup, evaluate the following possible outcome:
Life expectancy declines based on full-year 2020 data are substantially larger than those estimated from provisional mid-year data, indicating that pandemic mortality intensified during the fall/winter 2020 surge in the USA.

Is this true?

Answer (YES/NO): YES